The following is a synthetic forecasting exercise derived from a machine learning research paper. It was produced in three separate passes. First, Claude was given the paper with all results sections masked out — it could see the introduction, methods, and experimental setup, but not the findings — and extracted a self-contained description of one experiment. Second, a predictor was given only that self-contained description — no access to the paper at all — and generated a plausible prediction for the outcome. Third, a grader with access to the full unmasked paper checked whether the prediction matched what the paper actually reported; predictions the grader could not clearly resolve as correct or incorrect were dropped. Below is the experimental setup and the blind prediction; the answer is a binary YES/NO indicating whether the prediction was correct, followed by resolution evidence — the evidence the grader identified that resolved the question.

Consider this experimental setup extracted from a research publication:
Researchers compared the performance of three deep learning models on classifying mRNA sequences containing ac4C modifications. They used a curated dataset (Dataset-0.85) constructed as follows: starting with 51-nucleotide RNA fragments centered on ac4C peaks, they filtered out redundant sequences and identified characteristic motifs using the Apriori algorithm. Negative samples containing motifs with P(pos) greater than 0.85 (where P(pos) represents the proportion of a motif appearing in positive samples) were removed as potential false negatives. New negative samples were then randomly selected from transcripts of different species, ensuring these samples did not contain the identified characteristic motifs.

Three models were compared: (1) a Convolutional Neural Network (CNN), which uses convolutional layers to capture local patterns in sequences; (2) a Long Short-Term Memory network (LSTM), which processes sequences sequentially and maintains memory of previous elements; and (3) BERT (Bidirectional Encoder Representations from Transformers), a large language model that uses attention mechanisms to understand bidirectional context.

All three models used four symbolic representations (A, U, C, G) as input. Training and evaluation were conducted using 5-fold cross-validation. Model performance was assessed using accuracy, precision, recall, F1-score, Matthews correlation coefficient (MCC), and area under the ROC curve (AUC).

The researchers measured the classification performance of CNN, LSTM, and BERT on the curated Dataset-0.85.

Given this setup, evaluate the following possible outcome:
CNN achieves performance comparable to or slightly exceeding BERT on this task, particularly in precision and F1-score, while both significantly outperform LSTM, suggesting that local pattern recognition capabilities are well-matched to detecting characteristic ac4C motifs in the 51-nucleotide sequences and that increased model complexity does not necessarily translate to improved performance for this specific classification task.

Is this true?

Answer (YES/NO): NO